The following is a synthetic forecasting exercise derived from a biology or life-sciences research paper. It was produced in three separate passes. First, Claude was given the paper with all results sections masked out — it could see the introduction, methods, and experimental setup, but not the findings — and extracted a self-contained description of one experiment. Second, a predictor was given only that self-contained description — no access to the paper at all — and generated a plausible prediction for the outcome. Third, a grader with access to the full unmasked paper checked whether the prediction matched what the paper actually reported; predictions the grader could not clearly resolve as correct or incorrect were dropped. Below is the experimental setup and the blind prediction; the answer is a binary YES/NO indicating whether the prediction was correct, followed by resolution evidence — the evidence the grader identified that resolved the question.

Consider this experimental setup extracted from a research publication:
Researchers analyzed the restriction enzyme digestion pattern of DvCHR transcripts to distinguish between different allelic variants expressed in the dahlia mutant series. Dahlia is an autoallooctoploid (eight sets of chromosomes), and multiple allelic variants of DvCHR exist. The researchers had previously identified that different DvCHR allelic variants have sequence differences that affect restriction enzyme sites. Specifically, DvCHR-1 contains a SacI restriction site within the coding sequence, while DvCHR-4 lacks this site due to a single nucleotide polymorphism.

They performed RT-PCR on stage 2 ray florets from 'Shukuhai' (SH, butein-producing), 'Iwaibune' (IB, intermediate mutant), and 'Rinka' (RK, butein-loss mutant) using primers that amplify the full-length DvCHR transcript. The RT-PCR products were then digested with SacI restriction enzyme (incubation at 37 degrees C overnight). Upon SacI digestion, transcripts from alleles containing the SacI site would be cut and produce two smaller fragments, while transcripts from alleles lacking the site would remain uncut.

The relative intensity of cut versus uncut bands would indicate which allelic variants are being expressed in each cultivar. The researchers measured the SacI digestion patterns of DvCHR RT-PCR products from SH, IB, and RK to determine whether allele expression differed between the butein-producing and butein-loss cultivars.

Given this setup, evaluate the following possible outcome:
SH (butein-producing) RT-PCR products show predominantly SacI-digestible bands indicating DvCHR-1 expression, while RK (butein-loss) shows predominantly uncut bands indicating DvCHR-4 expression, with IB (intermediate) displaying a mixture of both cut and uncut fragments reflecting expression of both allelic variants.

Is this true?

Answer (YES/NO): NO